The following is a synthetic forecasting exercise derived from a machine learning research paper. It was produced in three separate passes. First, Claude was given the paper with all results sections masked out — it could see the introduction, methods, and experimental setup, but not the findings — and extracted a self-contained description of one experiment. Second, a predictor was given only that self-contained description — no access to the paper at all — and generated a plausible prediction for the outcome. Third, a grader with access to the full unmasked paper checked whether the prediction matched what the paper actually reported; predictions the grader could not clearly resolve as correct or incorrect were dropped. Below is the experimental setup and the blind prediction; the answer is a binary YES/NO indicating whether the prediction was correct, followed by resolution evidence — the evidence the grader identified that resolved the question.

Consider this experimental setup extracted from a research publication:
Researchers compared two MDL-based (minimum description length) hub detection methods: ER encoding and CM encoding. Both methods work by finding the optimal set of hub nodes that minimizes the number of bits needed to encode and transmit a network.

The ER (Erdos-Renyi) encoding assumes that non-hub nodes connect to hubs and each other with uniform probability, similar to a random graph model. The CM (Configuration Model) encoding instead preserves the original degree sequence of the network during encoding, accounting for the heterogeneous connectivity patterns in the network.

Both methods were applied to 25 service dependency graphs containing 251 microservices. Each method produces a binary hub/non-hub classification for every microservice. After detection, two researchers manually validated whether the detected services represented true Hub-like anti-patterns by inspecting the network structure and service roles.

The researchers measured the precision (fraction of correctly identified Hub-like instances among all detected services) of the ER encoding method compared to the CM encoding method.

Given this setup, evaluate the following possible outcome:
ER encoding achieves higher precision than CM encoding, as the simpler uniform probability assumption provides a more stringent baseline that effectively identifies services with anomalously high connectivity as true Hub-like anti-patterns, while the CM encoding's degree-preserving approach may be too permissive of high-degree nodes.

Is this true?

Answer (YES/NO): YES